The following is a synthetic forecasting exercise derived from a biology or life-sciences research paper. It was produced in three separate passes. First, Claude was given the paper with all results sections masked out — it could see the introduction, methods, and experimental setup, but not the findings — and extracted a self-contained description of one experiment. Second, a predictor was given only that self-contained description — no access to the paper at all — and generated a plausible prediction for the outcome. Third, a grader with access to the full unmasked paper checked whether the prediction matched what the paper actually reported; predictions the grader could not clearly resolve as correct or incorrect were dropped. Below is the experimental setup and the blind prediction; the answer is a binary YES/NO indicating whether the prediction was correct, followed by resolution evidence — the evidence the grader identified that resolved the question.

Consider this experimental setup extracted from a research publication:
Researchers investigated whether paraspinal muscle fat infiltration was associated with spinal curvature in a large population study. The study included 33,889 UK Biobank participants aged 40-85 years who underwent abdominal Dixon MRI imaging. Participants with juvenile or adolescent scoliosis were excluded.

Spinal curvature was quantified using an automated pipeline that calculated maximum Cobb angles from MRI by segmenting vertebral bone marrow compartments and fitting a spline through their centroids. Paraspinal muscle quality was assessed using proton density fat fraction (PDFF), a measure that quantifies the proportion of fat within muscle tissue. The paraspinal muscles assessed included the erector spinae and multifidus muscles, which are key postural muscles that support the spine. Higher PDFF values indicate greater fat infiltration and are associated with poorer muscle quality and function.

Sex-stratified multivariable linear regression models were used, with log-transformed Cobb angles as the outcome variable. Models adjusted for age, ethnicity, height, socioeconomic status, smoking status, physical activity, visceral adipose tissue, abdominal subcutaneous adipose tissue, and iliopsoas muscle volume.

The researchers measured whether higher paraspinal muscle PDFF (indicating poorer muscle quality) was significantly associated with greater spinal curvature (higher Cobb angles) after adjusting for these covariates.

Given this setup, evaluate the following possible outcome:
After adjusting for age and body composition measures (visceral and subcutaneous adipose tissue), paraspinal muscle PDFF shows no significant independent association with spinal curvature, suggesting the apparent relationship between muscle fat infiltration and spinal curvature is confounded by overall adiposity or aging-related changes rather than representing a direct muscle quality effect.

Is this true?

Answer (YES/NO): NO